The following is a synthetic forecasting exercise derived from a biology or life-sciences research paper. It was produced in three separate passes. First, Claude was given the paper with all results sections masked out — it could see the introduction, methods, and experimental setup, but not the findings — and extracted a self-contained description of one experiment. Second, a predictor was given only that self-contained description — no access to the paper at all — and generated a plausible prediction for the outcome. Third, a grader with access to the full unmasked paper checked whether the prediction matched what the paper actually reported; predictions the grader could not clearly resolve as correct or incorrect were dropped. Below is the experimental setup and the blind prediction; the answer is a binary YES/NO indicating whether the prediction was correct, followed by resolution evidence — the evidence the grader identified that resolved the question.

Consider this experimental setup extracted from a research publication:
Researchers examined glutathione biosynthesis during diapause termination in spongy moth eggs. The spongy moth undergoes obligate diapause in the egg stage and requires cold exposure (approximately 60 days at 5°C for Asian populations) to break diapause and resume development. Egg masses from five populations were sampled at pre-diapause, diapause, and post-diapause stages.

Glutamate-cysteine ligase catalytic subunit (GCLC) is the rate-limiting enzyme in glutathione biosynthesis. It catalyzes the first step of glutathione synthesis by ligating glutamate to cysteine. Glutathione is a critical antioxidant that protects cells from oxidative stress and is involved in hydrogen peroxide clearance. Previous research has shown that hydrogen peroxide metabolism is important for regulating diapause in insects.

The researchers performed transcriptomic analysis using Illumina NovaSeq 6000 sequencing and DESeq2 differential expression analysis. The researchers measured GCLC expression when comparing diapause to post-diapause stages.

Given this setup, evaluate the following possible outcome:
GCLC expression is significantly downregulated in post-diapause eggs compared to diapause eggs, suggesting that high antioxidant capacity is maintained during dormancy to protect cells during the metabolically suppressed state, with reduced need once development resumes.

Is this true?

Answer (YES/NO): NO